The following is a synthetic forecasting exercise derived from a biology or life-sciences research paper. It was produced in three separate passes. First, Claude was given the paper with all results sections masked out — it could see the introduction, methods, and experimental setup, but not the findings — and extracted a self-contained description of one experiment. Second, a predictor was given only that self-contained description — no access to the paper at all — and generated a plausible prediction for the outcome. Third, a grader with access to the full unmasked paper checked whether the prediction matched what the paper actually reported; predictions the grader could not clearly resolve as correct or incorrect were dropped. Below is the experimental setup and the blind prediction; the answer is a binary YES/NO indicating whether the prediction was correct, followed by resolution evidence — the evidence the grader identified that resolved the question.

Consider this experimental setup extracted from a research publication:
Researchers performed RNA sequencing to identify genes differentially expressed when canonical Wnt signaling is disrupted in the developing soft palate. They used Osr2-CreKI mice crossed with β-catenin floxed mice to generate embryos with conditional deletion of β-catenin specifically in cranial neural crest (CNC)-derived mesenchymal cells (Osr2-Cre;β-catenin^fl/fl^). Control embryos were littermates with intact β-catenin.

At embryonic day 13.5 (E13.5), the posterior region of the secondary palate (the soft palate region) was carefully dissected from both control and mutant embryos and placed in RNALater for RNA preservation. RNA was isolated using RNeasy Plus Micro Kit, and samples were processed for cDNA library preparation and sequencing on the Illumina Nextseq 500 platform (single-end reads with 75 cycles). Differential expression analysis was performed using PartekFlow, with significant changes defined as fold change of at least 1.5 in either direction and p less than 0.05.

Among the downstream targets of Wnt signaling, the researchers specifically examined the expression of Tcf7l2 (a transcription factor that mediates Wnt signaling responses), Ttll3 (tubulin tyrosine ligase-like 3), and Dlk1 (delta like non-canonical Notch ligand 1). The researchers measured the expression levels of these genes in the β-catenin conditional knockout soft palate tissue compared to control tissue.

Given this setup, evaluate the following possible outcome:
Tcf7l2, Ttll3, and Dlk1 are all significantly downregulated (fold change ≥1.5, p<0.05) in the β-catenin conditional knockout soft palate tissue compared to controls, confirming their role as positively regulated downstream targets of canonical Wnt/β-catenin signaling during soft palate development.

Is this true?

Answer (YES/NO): NO